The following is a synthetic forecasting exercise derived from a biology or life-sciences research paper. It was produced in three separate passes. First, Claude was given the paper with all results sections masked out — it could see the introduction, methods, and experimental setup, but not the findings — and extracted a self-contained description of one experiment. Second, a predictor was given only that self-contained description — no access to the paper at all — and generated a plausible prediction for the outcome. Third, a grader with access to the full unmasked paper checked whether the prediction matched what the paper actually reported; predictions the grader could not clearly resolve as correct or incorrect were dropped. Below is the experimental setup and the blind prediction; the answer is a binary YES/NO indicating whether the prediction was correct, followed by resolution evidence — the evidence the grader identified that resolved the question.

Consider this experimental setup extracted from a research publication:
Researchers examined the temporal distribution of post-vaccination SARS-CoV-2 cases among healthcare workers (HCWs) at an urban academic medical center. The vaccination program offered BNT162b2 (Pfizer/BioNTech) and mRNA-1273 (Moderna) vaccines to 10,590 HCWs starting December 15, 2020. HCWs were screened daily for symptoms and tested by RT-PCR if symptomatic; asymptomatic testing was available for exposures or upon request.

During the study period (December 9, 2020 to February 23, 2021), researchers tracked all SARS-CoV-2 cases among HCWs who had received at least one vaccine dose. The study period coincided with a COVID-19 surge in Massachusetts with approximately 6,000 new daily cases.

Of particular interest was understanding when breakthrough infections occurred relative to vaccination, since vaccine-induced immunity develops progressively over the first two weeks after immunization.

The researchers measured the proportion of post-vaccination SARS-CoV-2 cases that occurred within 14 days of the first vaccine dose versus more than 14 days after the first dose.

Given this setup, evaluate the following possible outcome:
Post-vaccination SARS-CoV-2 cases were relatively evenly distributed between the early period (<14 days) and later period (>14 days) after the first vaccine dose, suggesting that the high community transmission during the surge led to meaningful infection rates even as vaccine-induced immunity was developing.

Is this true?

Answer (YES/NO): NO